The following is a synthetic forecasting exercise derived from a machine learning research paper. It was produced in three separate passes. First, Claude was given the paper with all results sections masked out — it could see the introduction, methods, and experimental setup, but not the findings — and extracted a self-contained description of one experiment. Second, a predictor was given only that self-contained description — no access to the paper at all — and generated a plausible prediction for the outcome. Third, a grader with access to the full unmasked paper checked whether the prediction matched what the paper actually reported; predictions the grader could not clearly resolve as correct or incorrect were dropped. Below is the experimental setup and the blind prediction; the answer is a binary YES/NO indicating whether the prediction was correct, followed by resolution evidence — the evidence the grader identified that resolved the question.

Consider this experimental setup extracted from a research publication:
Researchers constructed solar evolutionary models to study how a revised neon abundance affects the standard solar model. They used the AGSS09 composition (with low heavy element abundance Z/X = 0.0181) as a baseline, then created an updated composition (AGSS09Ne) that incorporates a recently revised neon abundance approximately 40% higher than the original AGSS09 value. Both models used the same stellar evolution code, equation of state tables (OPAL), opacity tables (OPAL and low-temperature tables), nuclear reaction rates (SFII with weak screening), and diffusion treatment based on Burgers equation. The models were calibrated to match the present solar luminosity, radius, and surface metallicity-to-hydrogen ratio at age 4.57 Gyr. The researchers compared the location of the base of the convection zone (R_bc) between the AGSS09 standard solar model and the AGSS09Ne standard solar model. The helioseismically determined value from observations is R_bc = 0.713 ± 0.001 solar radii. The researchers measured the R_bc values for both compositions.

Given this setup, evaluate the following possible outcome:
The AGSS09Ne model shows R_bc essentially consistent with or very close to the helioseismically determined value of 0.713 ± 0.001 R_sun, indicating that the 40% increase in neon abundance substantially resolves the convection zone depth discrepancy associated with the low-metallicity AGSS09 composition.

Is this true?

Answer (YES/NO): NO